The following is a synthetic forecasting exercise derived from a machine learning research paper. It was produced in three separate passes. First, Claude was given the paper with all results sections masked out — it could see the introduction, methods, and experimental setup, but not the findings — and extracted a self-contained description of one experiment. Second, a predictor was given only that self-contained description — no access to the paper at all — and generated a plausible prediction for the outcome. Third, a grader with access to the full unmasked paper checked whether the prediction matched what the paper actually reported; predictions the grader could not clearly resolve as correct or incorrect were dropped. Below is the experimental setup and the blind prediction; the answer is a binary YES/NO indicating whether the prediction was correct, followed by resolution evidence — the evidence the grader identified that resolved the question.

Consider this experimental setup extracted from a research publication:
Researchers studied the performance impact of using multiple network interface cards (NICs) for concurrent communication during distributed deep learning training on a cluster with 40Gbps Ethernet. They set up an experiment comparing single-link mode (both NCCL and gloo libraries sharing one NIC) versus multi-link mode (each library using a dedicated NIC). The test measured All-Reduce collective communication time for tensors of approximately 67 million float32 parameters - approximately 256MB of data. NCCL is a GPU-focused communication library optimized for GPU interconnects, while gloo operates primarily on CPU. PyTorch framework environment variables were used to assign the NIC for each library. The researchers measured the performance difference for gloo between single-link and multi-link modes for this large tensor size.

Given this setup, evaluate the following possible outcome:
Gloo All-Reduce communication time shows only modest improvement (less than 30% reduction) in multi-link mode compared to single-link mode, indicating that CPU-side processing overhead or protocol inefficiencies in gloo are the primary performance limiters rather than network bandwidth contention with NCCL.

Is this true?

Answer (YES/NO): NO